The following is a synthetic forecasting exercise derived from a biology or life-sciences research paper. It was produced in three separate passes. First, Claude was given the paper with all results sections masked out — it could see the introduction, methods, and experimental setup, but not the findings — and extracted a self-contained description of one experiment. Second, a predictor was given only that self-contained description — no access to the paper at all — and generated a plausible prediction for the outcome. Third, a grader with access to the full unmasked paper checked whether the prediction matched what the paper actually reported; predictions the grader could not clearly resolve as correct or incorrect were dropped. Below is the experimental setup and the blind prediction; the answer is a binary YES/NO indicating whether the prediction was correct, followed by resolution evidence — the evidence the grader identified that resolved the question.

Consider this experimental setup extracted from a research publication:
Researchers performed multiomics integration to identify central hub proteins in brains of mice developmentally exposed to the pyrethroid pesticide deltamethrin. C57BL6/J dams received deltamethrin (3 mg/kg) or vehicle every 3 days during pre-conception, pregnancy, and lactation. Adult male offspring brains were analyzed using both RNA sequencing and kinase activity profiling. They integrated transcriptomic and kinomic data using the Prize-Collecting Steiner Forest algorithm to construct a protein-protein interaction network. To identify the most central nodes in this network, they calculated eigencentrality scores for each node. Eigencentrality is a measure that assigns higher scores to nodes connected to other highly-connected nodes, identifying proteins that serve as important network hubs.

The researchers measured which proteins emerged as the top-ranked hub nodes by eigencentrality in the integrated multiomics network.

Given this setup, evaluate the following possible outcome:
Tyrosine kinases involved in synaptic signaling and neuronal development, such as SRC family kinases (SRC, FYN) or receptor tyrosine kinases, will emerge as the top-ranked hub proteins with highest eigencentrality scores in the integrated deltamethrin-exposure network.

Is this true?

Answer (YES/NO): NO